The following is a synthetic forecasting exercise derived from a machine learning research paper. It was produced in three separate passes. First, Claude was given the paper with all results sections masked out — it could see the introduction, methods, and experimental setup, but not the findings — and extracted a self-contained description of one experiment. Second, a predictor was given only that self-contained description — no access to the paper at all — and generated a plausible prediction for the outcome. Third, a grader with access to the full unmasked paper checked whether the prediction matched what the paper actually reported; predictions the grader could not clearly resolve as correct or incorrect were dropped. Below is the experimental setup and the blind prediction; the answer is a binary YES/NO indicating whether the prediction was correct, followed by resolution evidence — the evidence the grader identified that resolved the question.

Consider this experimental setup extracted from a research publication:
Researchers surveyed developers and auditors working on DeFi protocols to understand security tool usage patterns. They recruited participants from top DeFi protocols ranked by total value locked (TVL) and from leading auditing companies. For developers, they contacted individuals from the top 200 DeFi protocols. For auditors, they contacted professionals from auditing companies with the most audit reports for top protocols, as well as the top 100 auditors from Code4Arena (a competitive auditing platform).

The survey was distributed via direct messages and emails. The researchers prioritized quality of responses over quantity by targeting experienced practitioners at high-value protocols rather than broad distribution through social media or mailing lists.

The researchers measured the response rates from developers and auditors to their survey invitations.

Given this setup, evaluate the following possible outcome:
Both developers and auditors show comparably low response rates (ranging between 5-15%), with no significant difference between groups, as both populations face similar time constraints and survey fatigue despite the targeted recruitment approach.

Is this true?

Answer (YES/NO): NO